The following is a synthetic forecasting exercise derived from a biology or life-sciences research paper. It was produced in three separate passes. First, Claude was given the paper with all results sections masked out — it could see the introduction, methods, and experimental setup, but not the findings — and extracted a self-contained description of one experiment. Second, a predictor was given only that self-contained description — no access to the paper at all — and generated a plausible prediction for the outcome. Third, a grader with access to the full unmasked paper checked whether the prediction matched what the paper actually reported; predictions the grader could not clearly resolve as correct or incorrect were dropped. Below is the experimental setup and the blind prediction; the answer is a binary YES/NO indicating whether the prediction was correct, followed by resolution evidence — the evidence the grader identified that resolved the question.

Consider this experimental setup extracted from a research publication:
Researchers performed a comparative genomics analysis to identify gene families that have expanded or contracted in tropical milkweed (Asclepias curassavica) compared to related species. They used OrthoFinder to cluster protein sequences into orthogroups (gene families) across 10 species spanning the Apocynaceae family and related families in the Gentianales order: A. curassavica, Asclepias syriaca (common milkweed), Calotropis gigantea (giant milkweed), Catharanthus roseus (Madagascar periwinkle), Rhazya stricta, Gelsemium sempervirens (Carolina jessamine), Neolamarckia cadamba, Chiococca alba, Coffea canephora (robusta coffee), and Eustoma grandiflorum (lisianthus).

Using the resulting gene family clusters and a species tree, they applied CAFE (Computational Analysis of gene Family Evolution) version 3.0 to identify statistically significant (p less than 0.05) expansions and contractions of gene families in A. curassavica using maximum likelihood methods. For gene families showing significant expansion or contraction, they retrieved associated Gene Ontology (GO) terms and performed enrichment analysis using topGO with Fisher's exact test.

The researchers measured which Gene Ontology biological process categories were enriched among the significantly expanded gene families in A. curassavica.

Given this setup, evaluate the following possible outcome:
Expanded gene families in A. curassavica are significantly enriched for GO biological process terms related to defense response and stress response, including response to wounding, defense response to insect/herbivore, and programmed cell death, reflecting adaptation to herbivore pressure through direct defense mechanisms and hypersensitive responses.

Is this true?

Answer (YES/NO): NO